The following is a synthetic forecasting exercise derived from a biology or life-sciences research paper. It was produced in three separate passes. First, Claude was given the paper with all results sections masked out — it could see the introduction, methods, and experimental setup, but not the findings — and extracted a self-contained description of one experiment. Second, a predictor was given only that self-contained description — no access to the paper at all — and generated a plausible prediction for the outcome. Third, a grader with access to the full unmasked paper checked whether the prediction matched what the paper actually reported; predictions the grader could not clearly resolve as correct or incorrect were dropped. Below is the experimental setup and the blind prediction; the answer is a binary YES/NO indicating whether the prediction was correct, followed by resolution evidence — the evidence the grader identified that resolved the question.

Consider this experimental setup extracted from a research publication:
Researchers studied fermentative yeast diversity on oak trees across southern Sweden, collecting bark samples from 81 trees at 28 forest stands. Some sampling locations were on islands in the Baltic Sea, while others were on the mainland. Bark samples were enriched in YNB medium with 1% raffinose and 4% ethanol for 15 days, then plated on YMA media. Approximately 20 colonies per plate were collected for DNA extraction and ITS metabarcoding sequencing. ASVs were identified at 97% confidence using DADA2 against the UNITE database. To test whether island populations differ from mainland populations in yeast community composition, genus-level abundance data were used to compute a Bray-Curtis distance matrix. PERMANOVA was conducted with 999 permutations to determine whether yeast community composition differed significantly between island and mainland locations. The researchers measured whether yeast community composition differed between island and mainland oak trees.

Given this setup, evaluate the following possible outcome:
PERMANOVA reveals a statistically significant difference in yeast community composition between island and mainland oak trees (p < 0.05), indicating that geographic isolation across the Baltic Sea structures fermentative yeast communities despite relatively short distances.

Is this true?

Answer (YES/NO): YES